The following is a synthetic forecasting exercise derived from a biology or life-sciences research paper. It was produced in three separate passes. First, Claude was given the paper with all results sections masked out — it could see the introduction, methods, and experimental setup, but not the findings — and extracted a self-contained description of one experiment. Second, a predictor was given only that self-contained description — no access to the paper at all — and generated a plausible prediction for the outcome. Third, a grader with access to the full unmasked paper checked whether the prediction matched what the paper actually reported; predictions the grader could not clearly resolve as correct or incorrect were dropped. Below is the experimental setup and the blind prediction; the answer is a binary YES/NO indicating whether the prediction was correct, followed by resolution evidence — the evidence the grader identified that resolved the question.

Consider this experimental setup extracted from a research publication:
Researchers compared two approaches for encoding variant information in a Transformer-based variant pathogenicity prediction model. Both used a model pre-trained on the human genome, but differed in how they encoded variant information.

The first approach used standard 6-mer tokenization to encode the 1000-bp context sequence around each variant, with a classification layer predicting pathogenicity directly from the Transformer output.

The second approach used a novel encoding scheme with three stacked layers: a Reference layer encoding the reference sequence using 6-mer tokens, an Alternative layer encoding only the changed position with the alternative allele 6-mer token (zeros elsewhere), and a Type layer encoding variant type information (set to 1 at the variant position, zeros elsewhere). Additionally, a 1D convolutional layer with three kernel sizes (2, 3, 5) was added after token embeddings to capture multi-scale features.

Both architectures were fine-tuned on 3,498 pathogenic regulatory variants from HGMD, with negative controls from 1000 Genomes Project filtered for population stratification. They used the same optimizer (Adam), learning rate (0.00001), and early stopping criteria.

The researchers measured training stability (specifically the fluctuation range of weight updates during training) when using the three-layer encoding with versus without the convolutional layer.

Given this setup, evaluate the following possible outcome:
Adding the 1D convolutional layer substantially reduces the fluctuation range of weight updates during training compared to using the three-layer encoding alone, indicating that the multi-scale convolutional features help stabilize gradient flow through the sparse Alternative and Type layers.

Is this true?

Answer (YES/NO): YES